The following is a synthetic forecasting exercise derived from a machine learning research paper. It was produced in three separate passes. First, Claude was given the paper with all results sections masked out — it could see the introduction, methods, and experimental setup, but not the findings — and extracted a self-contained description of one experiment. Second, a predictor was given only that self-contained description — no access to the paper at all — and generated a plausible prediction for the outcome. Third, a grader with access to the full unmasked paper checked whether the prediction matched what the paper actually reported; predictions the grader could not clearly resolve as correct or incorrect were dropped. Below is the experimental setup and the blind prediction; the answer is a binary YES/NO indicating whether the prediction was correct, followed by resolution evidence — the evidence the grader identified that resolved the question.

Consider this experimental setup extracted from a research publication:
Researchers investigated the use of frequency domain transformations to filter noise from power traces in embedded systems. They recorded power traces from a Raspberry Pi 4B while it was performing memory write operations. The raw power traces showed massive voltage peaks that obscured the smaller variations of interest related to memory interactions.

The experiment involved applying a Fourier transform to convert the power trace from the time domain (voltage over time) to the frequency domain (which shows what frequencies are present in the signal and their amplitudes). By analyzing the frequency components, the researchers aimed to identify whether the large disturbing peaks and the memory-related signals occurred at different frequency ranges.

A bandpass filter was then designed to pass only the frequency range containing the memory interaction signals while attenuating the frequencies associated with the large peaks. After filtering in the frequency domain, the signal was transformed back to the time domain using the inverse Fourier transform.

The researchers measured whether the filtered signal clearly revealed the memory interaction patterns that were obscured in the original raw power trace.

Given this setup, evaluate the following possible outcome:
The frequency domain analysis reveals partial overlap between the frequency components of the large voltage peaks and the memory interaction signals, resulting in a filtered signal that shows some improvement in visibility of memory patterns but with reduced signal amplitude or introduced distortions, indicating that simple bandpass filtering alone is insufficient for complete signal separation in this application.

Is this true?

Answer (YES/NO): NO